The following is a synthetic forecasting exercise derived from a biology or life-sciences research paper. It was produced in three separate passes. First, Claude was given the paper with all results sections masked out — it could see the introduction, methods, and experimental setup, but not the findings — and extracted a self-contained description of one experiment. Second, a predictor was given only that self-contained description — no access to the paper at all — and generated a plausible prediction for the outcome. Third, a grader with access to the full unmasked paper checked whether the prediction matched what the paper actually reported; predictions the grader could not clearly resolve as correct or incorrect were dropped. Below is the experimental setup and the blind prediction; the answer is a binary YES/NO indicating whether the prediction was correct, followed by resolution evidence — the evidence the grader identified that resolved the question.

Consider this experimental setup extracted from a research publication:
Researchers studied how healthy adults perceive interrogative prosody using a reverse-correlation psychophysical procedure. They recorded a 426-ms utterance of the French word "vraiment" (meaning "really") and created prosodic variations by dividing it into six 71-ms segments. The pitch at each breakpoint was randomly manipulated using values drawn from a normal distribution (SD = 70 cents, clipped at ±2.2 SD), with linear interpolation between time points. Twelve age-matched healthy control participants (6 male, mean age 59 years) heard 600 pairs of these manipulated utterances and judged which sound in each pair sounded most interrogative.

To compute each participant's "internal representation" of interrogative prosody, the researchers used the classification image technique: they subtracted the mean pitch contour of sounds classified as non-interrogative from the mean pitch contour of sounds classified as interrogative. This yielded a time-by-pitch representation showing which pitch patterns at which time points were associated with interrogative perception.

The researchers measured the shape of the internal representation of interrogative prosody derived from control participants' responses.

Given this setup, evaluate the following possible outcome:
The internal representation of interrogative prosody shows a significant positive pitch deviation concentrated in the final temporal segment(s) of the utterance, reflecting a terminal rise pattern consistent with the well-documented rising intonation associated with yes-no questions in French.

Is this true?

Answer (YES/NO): YES